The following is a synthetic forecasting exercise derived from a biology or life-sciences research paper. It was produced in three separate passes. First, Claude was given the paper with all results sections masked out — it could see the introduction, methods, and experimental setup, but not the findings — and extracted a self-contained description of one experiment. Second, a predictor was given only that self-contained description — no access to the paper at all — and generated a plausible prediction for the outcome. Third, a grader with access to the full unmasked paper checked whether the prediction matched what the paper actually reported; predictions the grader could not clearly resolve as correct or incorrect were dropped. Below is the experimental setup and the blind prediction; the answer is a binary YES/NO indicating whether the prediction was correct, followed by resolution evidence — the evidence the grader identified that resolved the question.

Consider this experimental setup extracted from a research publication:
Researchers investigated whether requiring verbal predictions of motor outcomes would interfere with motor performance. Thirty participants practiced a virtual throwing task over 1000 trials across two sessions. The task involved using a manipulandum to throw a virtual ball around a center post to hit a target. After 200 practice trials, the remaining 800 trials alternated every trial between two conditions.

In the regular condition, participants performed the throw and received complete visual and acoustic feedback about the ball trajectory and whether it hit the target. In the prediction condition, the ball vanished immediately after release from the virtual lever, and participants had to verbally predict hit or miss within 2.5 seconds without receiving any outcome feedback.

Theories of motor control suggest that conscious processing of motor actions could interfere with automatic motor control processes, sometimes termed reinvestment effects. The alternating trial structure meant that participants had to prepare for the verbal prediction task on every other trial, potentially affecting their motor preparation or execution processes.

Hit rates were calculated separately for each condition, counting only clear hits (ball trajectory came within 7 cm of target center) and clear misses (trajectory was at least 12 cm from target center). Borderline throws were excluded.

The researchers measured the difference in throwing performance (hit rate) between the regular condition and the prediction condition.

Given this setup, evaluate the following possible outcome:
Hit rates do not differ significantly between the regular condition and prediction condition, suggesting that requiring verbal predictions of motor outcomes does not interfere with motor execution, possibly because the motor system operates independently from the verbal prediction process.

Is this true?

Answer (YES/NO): NO